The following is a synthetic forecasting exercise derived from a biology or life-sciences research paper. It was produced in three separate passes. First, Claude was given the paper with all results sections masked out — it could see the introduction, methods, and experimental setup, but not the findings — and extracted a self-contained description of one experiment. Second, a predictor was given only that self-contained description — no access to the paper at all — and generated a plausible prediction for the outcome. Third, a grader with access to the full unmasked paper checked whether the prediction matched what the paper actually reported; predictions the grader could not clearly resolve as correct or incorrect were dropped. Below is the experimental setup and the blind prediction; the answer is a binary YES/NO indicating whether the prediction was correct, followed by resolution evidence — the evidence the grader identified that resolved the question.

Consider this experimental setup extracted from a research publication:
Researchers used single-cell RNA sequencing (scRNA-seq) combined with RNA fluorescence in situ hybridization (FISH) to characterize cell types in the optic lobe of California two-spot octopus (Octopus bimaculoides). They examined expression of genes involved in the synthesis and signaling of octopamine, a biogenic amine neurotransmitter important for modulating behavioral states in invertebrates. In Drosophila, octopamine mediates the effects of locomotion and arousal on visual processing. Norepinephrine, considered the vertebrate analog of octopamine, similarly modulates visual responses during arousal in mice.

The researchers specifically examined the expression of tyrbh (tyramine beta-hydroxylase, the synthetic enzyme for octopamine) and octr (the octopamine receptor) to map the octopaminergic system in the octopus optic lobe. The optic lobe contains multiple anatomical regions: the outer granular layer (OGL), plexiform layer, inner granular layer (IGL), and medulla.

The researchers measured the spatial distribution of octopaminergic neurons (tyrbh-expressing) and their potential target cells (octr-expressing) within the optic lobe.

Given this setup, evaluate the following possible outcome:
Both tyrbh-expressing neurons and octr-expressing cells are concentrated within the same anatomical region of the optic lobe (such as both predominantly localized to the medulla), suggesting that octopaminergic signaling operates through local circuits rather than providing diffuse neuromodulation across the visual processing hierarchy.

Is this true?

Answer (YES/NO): NO